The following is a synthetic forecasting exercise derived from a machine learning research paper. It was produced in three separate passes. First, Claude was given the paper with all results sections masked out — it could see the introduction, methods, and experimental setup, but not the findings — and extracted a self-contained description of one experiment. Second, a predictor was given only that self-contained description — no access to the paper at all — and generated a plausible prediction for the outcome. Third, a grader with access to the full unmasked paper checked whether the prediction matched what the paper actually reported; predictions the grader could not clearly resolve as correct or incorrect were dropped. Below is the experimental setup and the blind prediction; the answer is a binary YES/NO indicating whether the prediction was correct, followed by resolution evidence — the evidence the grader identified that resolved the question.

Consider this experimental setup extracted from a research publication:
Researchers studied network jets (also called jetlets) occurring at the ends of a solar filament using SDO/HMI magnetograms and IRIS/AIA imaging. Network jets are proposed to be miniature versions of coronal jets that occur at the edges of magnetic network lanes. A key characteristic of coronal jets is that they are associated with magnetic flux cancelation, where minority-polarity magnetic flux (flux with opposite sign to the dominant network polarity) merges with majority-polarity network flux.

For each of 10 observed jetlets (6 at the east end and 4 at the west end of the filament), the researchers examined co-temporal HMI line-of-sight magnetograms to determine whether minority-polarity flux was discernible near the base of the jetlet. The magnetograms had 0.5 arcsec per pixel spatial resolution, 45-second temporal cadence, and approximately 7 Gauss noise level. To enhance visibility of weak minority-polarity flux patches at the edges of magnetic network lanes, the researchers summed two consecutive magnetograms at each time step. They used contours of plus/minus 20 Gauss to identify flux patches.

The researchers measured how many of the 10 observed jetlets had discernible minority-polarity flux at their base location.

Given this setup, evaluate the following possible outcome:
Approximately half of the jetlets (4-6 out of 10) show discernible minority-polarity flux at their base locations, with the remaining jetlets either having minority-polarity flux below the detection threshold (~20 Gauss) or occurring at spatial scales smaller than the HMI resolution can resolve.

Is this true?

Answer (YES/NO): NO